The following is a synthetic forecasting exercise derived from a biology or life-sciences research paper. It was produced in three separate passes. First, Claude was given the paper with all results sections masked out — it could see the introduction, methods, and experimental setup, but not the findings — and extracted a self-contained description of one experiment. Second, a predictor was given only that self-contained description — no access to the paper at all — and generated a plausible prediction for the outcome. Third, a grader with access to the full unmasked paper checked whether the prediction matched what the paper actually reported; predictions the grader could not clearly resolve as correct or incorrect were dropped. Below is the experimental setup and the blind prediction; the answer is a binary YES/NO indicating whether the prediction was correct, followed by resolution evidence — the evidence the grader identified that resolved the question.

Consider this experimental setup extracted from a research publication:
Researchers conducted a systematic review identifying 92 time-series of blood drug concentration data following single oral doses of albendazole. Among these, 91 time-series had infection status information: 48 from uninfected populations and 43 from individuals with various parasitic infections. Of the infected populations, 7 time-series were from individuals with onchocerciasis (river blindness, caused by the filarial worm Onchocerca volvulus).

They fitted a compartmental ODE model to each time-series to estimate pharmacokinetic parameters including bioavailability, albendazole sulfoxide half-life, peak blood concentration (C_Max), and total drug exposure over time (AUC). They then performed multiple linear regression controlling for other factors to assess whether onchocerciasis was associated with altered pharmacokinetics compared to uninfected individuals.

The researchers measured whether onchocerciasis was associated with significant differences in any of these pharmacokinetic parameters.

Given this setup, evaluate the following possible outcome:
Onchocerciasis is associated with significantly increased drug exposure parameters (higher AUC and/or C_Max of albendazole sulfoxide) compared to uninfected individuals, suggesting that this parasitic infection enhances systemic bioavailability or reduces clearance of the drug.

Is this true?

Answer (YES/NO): NO